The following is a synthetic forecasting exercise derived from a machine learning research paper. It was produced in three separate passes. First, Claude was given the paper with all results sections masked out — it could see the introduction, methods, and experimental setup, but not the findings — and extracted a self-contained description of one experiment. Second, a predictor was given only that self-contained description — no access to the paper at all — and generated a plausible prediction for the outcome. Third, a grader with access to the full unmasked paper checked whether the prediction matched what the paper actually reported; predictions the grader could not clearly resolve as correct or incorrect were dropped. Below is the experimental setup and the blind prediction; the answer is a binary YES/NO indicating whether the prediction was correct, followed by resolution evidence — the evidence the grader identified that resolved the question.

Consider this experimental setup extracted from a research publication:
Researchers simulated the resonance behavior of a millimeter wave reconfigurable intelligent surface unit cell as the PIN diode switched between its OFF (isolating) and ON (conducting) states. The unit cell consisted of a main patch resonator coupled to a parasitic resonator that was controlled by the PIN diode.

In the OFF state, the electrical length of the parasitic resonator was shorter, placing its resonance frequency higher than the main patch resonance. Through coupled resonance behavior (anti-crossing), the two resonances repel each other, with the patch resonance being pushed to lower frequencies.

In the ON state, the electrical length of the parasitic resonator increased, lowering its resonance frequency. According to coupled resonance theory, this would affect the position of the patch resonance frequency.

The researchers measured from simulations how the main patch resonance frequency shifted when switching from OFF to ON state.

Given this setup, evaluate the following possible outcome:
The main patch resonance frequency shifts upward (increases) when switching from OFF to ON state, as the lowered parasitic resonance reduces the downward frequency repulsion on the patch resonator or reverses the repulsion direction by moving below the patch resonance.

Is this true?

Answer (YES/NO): YES